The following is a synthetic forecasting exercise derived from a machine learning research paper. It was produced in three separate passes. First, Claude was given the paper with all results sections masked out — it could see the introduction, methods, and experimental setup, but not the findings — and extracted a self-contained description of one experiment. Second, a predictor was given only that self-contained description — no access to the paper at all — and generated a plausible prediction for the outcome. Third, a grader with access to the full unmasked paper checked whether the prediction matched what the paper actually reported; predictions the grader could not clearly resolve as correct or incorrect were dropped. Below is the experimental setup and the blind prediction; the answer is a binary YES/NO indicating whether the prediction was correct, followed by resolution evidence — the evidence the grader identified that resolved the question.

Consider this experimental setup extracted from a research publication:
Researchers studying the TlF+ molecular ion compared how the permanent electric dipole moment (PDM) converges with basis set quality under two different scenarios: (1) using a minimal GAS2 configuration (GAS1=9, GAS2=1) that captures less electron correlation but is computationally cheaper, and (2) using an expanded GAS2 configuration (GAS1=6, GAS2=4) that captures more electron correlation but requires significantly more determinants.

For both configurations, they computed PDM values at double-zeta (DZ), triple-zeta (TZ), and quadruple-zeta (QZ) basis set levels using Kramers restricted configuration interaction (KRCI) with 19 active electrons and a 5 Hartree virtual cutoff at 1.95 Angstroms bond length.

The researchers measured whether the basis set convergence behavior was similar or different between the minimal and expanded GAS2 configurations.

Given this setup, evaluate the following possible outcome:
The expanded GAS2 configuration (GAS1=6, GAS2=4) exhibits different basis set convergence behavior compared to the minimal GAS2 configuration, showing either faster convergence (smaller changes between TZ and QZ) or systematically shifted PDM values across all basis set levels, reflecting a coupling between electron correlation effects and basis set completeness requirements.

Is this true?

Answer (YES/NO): YES